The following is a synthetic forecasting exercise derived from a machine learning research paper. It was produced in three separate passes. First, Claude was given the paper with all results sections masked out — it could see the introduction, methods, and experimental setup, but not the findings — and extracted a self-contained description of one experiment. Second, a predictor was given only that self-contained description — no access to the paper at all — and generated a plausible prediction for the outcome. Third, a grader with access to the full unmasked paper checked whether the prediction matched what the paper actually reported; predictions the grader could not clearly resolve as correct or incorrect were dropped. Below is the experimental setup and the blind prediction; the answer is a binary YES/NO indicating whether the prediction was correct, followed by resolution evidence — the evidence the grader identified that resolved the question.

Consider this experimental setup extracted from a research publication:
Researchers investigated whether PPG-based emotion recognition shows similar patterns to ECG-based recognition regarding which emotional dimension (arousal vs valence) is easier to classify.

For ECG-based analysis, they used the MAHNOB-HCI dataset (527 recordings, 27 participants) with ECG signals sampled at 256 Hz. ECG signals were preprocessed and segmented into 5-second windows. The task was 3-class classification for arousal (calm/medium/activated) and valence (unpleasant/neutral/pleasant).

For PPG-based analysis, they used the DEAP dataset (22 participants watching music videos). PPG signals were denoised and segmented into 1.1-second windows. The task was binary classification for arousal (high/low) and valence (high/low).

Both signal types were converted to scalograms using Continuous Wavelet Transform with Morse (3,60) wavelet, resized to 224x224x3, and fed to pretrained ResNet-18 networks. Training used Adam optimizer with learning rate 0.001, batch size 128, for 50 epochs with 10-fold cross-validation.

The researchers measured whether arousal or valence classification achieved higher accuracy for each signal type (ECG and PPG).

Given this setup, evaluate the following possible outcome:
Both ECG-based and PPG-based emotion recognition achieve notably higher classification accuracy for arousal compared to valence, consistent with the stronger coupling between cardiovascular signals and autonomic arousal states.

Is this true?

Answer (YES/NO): NO